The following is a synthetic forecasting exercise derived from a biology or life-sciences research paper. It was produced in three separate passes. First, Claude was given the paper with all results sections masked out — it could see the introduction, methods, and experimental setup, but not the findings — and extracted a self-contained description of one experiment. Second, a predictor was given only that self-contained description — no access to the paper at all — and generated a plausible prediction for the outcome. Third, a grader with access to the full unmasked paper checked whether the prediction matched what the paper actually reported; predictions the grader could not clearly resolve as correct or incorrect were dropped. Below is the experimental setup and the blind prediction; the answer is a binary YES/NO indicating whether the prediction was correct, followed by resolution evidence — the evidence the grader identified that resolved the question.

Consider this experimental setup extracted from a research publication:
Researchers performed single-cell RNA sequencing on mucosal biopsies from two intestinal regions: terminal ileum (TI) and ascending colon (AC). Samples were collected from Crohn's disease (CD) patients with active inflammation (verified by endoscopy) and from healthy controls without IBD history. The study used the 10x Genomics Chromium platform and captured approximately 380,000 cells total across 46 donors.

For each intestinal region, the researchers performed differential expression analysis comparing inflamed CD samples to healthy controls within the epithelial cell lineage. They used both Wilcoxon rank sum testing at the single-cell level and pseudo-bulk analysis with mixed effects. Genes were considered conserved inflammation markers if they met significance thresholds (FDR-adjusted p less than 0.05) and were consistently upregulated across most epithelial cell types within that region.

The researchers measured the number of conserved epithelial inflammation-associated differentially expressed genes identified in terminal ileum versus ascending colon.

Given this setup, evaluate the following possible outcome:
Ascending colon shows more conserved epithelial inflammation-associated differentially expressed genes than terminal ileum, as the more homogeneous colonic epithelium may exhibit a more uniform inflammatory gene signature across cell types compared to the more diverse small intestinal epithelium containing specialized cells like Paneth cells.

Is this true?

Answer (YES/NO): NO